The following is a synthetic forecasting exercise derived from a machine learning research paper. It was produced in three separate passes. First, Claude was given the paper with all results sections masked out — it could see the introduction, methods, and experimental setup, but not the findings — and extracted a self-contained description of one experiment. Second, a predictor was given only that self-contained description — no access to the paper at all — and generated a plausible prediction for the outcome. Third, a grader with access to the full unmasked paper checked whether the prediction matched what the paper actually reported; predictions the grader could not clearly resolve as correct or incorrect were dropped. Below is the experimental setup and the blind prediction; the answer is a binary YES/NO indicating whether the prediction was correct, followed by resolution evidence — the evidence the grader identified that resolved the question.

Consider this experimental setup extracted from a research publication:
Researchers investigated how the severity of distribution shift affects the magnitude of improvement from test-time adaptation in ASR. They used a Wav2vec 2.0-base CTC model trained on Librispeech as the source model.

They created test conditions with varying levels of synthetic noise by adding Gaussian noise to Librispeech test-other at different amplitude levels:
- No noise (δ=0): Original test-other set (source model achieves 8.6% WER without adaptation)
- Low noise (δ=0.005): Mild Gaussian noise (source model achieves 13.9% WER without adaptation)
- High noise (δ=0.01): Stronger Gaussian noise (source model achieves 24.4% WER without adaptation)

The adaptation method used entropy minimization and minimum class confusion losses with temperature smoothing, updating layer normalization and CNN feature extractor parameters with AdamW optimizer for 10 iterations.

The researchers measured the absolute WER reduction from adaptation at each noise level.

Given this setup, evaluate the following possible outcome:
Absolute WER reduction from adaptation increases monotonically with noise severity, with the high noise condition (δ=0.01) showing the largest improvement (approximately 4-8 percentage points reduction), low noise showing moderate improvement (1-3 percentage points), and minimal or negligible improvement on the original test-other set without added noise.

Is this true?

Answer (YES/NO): NO